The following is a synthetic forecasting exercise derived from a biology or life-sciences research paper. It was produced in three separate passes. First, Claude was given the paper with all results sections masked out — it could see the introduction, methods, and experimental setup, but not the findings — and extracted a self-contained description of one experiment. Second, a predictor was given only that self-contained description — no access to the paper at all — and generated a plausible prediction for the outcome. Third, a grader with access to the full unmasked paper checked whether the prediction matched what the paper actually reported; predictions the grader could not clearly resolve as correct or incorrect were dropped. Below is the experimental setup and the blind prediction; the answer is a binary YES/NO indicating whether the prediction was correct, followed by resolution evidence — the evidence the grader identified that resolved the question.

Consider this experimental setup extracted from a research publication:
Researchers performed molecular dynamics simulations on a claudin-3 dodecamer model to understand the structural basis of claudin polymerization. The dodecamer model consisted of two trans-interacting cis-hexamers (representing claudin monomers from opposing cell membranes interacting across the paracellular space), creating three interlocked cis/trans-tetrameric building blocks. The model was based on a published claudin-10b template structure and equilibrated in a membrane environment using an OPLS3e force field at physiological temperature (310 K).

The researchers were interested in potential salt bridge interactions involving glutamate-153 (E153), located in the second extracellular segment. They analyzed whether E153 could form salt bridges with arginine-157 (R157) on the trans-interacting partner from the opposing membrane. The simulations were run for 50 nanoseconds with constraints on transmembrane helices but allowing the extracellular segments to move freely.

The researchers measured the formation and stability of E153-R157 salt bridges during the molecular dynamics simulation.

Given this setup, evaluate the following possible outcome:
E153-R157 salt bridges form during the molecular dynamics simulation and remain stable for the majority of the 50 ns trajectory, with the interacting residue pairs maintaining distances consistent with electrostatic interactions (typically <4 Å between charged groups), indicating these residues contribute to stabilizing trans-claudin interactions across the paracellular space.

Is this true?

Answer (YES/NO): NO